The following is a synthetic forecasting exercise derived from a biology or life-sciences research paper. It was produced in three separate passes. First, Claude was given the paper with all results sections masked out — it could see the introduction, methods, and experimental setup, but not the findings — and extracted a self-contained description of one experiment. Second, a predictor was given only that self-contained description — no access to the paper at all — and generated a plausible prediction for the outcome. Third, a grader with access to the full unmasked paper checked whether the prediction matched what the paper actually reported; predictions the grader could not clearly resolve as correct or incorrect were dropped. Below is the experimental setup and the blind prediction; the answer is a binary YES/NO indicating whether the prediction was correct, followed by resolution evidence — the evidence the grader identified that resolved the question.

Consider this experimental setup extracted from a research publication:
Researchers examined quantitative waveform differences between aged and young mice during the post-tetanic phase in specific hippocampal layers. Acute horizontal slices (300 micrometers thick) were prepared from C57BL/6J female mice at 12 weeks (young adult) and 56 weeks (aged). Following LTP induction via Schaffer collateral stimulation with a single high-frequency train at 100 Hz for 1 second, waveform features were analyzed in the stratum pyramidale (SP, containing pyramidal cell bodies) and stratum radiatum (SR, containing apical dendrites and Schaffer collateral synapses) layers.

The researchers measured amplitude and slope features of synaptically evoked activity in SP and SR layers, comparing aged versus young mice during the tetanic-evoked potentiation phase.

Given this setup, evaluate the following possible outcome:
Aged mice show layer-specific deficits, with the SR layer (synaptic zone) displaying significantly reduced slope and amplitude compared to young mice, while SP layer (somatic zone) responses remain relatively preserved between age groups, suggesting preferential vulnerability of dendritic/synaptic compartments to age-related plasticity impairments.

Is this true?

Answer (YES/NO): NO